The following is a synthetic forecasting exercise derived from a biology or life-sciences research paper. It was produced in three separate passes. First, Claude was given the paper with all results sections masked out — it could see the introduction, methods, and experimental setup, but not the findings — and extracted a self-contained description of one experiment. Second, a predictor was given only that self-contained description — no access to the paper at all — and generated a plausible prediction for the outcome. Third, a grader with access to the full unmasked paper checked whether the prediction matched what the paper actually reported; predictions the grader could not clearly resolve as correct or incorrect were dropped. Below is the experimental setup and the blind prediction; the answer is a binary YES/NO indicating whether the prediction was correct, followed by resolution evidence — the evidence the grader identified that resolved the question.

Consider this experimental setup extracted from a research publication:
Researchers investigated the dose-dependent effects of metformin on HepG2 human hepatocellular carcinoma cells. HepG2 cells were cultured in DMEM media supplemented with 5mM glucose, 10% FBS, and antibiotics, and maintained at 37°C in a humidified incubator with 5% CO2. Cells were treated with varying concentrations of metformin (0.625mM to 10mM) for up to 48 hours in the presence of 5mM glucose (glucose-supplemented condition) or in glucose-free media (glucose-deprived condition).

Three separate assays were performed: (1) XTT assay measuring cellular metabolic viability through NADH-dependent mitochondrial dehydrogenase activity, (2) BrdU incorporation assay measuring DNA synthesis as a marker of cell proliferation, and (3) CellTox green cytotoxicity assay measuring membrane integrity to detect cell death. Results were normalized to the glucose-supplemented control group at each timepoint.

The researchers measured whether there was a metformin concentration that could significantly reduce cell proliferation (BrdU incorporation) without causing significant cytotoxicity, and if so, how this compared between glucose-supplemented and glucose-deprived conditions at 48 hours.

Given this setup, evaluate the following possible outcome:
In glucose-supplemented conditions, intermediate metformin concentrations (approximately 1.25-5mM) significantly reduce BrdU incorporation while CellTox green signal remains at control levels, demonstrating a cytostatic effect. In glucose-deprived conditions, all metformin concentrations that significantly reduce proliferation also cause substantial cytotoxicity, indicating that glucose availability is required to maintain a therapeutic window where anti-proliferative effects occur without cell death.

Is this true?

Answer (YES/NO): NO